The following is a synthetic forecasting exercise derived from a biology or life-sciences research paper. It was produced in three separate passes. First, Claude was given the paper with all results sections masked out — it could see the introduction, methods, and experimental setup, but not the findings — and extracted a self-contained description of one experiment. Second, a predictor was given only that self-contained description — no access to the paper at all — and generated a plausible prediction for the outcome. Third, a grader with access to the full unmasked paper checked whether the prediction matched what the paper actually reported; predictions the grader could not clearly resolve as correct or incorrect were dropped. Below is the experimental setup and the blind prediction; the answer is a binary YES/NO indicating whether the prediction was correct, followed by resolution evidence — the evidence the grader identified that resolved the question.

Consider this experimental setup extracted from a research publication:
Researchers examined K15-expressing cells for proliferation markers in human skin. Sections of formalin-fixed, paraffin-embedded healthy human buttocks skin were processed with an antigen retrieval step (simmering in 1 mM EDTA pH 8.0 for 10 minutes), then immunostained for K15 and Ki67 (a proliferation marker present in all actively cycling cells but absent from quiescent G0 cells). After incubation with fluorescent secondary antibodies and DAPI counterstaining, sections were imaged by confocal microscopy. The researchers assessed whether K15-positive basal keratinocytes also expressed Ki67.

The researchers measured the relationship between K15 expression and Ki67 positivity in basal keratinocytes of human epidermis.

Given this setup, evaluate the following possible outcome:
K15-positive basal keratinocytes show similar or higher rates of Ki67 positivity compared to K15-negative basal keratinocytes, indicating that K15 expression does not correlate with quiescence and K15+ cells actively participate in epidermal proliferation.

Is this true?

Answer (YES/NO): NO